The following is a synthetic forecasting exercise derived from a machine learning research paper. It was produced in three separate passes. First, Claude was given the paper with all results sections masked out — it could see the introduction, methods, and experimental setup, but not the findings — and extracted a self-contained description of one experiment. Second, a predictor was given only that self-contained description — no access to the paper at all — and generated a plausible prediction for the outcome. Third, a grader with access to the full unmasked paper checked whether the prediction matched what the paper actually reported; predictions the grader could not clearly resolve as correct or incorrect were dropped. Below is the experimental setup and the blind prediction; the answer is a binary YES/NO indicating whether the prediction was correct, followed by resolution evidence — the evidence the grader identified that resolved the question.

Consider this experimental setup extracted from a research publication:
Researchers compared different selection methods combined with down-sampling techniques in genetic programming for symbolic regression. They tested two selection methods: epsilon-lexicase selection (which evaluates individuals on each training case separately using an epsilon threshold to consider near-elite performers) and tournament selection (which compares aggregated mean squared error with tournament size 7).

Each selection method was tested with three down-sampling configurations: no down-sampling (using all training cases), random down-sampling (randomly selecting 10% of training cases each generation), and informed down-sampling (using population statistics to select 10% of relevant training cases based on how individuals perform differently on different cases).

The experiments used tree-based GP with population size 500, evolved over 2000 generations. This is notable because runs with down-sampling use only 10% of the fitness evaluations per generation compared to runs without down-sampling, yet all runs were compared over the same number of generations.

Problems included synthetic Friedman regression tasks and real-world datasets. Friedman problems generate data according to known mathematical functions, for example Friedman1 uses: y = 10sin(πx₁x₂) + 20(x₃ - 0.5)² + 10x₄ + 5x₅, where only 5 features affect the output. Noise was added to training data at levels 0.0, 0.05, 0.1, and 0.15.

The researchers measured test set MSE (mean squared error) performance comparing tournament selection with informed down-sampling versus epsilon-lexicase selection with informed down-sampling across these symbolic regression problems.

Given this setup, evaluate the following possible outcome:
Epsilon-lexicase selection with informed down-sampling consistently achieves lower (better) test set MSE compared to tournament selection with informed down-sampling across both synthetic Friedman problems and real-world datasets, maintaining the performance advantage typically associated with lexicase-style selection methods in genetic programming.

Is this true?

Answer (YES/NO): NO